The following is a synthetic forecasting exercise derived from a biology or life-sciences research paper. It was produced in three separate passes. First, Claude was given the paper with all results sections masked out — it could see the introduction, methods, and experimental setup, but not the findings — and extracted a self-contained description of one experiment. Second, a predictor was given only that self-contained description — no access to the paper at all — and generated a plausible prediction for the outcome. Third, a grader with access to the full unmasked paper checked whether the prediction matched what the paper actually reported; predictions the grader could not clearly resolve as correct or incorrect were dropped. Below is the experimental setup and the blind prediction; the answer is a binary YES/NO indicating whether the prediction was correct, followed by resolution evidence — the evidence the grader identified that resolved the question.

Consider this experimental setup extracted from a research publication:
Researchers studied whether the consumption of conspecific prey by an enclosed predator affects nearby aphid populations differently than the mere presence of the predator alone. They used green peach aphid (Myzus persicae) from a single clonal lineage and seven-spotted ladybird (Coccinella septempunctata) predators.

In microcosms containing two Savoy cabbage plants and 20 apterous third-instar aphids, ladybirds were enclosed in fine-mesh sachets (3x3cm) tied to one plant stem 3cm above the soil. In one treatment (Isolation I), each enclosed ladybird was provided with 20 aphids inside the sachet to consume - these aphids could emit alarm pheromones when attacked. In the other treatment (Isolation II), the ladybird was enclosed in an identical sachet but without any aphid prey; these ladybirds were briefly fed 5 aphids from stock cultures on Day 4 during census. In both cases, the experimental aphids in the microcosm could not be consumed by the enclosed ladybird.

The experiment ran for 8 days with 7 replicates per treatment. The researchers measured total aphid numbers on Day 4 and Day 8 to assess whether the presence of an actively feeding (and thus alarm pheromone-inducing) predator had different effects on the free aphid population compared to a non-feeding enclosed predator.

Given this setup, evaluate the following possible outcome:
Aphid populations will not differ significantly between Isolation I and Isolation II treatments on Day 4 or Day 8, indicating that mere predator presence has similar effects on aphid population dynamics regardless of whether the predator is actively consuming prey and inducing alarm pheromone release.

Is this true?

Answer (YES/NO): NO